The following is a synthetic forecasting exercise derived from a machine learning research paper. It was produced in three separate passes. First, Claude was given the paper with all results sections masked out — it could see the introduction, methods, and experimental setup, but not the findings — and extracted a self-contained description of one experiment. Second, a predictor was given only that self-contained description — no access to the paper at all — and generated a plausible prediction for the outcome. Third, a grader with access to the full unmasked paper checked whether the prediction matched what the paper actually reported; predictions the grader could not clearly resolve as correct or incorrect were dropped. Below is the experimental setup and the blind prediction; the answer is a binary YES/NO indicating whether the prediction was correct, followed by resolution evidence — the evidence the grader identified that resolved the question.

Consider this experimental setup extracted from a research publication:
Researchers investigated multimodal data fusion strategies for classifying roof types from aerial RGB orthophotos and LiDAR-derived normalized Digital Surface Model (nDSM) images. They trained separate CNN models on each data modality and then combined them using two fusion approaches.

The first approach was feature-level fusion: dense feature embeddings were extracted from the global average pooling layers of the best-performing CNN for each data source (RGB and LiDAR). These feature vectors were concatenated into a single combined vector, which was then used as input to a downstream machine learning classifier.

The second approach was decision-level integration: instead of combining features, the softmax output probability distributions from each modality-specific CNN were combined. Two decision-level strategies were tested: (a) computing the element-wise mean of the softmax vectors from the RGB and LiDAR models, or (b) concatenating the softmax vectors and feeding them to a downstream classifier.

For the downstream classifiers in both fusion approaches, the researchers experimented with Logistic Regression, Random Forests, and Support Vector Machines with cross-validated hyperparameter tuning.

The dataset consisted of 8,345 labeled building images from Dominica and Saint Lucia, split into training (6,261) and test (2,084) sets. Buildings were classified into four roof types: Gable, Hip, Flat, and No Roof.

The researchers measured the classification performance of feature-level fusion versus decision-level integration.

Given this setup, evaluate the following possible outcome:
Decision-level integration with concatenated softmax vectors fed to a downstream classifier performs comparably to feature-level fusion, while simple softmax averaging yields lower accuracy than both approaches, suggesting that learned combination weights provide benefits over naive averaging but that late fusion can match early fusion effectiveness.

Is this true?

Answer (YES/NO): NO